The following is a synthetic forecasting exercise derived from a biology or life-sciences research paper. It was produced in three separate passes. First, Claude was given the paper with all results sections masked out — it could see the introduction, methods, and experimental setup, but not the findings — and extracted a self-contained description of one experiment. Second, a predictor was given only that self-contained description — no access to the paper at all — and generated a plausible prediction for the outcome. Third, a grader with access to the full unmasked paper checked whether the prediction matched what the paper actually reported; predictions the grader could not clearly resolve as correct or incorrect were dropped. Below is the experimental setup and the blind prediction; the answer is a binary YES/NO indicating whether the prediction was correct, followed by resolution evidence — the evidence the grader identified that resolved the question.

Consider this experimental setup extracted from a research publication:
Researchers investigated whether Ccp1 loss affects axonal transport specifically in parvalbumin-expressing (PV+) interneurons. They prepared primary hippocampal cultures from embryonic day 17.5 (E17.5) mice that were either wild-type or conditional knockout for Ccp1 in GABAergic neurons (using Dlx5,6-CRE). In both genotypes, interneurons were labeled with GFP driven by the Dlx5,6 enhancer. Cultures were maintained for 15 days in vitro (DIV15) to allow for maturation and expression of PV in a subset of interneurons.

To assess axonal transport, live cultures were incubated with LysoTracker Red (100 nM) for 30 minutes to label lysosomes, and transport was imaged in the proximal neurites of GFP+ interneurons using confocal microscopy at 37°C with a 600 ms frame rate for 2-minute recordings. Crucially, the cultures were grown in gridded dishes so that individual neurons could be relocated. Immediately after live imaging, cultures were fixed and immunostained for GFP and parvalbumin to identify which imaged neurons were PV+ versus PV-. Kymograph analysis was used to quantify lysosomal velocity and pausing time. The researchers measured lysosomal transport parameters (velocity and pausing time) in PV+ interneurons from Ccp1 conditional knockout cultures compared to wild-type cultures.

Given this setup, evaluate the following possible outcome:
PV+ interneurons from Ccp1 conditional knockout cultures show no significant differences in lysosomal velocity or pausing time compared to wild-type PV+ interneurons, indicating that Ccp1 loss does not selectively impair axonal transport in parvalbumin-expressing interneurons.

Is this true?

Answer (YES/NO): NO